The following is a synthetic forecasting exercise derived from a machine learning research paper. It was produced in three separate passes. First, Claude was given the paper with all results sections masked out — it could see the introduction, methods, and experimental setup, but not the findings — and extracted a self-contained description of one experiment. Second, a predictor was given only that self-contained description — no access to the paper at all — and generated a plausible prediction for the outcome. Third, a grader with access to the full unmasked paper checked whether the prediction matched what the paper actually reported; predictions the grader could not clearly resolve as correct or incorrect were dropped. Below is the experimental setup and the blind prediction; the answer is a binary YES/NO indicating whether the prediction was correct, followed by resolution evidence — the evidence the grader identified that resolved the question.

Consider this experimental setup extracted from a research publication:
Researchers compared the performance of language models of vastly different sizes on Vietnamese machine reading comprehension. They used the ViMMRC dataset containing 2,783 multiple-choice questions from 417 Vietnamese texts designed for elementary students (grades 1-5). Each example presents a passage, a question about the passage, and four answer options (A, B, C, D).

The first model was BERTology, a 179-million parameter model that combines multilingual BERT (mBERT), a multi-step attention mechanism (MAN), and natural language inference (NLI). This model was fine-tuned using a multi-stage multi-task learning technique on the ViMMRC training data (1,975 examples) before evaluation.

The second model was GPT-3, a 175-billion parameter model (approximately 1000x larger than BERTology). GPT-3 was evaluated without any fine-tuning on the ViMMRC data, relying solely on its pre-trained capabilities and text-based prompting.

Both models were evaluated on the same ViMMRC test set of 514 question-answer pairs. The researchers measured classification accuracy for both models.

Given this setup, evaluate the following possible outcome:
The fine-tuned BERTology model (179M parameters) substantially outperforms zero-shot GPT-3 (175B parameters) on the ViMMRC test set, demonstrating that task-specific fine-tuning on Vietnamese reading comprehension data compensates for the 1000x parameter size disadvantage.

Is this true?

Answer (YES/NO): YES